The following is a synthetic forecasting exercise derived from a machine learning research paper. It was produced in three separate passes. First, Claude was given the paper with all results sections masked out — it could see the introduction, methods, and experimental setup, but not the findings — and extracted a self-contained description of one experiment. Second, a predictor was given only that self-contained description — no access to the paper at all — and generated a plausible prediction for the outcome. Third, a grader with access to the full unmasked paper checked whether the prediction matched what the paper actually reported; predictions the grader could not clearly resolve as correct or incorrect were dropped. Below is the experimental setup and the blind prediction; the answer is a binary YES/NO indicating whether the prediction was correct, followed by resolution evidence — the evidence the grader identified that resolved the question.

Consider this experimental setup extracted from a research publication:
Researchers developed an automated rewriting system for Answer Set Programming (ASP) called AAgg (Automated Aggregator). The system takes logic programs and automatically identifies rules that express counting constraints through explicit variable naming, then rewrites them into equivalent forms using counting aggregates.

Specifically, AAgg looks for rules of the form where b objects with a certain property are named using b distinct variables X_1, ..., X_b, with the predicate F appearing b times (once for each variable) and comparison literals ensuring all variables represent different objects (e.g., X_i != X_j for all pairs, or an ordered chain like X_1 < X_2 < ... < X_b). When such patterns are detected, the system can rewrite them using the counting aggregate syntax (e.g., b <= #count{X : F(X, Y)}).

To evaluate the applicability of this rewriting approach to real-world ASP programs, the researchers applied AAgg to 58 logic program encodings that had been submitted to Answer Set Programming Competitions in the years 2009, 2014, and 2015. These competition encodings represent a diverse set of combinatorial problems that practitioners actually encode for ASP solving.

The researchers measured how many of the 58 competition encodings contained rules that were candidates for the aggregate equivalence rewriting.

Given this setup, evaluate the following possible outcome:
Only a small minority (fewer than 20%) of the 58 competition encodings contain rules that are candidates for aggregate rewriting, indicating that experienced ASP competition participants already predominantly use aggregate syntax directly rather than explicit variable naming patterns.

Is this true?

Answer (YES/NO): YES